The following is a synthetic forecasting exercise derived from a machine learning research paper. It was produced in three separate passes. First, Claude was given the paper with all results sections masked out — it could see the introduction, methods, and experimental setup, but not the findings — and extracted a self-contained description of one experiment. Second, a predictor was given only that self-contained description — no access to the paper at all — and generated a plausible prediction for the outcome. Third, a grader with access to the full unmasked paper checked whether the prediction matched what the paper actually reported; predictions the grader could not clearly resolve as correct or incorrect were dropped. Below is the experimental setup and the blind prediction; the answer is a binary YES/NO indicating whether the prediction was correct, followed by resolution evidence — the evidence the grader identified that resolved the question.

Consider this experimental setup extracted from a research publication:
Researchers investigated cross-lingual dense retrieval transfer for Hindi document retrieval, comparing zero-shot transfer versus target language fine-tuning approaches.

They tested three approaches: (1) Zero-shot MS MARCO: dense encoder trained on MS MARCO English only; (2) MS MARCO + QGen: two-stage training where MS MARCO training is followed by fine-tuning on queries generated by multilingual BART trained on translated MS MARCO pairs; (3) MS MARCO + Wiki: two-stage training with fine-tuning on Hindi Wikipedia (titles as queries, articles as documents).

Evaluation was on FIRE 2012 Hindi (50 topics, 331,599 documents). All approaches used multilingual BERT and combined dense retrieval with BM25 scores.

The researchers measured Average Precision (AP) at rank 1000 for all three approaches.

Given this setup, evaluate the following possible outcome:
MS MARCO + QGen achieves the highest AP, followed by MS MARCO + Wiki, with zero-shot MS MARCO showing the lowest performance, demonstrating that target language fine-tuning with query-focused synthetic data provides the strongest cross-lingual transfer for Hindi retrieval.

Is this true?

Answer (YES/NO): NO